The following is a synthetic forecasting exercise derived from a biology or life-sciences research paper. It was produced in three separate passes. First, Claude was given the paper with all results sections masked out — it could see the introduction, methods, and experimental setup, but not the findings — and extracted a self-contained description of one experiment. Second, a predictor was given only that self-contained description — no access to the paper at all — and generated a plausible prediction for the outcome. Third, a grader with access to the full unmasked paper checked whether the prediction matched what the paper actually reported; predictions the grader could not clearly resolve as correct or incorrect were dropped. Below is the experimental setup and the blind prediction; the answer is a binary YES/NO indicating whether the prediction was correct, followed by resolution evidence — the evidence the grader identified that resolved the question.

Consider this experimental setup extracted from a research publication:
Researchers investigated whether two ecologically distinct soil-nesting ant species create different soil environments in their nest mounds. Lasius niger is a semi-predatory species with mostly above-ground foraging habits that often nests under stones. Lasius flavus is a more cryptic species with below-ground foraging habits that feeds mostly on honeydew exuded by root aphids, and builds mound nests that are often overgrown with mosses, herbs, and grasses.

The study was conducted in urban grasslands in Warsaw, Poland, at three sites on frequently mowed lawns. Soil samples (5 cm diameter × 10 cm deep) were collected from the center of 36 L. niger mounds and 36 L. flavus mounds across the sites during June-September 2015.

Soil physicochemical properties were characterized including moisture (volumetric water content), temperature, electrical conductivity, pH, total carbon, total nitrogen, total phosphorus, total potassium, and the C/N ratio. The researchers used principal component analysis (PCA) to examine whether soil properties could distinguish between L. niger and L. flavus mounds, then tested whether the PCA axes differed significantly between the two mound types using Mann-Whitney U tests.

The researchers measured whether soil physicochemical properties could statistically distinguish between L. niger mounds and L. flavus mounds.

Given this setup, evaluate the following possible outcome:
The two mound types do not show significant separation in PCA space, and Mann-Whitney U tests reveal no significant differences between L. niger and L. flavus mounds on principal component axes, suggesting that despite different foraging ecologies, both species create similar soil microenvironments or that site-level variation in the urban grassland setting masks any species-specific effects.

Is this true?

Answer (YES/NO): NO